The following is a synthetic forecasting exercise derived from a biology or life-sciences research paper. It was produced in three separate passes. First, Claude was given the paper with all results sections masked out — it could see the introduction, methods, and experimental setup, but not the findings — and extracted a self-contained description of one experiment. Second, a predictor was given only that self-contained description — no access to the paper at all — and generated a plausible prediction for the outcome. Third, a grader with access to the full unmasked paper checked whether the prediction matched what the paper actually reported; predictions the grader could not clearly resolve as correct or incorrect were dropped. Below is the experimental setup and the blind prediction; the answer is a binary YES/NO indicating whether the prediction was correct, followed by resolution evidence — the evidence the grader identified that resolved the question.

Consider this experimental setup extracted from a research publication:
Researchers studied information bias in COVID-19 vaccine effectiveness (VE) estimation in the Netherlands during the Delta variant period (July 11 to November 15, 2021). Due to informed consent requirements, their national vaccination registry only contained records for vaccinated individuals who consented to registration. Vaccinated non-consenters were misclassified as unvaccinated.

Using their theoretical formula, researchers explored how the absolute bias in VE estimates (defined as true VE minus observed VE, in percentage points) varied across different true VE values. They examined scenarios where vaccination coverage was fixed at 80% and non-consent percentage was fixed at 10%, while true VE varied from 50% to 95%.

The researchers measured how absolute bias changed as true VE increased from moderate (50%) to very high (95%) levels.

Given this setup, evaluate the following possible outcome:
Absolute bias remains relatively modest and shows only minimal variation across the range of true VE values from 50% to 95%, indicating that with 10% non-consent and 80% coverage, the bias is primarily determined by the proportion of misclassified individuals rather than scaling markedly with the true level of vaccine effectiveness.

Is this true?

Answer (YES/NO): NO